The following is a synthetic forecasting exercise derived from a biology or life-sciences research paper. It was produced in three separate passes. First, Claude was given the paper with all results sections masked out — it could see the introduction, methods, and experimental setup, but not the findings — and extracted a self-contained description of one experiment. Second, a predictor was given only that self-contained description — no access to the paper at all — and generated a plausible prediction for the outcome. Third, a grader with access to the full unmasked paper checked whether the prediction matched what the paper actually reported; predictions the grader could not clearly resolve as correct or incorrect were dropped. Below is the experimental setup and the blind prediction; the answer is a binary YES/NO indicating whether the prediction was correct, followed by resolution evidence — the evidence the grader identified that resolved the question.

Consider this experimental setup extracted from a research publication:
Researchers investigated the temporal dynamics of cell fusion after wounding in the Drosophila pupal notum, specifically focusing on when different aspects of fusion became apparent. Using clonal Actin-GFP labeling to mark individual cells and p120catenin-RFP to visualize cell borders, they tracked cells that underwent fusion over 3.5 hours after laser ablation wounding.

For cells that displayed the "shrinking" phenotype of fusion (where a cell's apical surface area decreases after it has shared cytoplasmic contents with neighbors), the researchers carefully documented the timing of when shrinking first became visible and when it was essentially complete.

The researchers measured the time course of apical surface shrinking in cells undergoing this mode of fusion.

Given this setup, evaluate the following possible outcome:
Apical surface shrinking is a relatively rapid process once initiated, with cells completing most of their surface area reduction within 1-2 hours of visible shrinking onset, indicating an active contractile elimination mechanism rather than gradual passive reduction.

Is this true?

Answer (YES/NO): NO